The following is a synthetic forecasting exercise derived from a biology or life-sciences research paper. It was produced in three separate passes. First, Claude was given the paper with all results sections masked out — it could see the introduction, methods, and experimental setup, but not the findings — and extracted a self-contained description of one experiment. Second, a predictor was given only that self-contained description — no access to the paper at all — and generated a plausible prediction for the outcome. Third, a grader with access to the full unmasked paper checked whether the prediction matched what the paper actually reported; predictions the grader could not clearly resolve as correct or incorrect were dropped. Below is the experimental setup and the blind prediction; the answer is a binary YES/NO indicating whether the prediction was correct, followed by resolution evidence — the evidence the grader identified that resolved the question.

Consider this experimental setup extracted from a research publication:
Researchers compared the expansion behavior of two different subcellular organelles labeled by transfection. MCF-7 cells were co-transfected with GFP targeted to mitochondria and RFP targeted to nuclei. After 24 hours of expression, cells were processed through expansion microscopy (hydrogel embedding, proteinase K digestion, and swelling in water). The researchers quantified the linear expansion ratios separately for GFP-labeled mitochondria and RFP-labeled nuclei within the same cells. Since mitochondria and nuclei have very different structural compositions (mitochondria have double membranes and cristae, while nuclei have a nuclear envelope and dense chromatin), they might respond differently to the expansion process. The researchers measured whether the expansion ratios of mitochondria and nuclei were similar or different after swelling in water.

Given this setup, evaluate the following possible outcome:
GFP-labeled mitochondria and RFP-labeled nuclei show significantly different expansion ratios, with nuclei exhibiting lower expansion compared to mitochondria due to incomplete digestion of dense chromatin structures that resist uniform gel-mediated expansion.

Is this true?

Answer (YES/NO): NO